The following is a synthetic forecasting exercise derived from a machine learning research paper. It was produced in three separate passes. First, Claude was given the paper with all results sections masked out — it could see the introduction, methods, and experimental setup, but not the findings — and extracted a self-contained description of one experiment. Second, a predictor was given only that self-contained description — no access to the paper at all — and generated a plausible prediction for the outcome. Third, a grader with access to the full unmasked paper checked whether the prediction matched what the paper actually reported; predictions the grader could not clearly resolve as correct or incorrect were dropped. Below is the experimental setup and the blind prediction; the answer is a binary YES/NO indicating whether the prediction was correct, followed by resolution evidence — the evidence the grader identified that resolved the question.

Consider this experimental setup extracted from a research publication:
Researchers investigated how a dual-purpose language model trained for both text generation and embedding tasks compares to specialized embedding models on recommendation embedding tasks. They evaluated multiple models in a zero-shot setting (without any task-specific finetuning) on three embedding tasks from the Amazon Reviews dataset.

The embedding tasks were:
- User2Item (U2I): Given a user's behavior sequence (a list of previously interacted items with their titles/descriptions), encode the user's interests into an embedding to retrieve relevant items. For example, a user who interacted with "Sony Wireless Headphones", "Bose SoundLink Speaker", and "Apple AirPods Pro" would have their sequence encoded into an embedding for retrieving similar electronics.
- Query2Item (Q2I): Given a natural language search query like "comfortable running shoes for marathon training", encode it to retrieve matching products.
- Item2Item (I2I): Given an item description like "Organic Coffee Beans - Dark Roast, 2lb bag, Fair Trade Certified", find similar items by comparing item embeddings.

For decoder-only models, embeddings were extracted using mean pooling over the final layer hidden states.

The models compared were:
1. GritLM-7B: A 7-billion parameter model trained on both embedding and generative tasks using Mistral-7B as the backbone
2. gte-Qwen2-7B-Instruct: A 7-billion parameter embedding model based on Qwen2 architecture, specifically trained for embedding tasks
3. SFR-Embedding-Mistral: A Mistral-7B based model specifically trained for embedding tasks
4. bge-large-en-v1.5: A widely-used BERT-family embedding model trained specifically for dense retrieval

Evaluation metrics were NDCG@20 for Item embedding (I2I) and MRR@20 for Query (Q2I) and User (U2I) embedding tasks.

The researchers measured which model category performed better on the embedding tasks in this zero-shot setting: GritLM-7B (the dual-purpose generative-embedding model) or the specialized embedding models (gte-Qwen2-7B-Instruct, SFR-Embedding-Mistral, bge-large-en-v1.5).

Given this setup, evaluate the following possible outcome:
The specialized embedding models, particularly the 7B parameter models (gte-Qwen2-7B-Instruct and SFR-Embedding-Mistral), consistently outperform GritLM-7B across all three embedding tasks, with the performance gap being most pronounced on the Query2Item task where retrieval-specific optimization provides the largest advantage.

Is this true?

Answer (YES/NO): NO